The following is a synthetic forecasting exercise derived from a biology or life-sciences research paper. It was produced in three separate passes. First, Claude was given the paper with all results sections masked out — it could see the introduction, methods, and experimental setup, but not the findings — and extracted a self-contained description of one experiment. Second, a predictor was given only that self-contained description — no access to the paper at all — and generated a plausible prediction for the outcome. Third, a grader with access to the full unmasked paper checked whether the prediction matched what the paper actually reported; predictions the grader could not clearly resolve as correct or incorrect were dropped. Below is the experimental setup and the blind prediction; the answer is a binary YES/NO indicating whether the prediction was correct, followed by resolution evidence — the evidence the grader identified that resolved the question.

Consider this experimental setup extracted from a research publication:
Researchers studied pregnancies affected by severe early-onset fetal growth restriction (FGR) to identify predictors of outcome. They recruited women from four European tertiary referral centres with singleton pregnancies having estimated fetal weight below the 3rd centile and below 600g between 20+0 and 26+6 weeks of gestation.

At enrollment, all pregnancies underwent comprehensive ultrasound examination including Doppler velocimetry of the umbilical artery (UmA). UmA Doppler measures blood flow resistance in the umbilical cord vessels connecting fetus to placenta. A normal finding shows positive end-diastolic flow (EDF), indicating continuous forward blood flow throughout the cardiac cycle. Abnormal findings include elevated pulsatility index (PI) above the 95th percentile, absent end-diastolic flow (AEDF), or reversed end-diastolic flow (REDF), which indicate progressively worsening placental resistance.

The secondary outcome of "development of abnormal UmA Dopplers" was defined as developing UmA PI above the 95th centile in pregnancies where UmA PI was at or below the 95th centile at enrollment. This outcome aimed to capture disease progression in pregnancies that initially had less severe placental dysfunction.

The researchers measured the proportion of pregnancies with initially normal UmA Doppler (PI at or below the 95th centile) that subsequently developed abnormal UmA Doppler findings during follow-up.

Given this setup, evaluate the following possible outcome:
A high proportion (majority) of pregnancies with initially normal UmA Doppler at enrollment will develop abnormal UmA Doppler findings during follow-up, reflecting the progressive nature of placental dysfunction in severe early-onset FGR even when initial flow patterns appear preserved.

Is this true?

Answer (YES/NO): NO